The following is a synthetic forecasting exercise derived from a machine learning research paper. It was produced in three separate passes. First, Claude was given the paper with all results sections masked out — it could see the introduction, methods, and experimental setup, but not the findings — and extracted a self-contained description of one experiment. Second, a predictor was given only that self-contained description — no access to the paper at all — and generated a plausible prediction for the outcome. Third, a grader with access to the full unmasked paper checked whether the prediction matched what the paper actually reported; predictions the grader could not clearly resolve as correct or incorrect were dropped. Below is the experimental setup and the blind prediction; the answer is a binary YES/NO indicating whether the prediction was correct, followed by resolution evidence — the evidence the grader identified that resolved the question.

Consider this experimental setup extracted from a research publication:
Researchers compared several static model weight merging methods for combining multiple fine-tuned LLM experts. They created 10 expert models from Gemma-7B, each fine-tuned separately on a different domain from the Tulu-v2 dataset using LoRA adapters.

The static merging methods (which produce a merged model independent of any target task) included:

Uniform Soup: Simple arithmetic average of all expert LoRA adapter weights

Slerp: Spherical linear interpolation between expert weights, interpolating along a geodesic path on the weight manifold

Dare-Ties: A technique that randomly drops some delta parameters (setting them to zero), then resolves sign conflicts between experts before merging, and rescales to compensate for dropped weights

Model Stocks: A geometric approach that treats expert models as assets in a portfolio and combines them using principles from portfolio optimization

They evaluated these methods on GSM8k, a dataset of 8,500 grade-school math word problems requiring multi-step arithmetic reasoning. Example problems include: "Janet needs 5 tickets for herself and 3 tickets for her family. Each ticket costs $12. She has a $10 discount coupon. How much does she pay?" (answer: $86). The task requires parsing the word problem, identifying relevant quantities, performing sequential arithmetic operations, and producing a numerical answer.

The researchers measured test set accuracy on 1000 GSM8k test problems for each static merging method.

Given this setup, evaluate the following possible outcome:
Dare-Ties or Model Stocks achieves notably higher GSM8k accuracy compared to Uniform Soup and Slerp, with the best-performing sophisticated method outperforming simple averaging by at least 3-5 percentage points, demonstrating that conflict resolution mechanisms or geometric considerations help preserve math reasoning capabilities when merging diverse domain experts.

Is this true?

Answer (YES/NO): NO